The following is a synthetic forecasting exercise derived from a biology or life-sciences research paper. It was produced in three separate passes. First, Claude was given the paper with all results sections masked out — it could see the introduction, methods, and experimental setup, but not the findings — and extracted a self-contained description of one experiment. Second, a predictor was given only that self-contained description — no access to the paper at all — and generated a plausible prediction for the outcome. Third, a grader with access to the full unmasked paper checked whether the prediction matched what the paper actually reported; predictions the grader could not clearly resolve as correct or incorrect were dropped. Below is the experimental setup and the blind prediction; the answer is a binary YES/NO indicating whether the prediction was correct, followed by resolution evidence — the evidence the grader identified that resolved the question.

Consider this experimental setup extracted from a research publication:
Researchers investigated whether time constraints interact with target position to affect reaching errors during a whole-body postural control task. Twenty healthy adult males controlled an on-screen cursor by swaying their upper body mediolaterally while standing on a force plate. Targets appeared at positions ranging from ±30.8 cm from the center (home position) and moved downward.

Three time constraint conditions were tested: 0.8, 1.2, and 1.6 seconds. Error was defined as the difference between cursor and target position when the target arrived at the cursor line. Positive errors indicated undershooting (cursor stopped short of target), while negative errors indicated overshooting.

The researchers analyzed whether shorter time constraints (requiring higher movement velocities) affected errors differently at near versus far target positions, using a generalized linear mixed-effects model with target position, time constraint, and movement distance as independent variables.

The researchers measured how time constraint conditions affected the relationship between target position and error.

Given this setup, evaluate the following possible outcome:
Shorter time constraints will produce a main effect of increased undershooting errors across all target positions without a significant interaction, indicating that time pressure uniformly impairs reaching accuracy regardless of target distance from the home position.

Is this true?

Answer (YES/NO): NO